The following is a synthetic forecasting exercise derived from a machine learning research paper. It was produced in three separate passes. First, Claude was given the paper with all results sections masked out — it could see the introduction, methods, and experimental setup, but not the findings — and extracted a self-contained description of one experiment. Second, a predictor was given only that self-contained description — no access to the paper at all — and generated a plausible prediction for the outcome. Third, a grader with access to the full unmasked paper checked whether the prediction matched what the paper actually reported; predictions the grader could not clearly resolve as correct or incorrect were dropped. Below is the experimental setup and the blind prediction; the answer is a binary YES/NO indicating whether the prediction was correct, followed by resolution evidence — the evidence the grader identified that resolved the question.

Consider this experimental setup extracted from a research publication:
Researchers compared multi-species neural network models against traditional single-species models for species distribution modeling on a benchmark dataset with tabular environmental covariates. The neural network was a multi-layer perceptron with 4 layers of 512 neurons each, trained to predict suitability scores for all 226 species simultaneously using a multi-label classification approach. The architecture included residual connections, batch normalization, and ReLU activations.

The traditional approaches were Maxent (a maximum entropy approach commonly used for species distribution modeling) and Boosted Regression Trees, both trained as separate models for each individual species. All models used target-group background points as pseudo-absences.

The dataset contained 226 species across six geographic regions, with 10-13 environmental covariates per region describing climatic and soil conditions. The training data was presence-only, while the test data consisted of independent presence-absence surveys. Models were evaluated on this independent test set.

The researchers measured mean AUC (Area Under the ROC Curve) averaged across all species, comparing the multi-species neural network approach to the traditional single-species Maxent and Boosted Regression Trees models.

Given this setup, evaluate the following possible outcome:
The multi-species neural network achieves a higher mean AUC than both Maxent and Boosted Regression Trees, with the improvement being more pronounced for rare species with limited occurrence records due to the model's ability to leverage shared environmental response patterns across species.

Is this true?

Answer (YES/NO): NO